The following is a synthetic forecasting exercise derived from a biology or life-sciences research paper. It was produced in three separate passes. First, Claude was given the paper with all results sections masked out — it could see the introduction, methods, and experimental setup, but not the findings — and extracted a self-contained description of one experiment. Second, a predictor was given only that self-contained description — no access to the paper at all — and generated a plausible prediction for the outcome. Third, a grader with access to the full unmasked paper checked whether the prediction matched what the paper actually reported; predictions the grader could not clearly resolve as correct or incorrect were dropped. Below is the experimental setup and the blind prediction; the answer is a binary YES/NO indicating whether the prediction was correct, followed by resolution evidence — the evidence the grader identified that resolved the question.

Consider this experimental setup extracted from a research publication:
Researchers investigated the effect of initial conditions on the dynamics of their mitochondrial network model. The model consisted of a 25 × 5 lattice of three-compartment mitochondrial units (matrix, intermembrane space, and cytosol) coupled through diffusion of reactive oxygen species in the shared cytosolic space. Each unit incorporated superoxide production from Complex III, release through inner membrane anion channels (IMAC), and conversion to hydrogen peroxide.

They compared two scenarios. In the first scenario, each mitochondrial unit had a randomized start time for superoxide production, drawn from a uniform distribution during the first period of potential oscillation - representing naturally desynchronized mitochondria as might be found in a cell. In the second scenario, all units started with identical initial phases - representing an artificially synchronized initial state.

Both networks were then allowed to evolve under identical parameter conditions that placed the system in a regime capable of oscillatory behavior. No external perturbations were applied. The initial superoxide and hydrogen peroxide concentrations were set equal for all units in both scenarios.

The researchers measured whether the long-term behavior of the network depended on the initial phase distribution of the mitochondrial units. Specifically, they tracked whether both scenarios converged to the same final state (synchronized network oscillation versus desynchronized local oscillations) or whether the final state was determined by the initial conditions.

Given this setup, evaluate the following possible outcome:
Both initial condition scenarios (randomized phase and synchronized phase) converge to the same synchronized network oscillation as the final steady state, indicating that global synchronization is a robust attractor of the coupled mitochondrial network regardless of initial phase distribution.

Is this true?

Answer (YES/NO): NO